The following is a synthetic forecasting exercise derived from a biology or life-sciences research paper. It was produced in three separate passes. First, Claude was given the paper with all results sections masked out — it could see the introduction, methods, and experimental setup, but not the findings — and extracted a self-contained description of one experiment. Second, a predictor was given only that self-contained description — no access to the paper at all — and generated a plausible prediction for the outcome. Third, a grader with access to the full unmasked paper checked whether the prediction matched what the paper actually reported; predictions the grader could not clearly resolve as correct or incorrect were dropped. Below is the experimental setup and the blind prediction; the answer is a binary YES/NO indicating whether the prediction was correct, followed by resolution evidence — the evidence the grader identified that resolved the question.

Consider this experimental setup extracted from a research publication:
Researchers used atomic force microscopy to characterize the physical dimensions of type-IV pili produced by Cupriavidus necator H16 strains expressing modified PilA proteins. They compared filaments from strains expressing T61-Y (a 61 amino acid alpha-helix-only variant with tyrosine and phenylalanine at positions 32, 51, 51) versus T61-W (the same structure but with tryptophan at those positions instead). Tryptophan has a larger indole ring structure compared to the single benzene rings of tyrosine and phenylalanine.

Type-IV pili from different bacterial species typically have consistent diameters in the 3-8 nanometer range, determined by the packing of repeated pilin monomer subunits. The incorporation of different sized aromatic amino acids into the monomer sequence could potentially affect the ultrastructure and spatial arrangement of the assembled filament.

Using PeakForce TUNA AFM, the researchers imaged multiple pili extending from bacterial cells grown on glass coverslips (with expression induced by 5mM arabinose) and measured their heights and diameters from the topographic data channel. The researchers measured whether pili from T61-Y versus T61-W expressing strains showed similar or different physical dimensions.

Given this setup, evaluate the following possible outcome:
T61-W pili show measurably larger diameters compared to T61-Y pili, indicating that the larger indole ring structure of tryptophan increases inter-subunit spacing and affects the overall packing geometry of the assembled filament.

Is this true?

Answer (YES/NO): NO